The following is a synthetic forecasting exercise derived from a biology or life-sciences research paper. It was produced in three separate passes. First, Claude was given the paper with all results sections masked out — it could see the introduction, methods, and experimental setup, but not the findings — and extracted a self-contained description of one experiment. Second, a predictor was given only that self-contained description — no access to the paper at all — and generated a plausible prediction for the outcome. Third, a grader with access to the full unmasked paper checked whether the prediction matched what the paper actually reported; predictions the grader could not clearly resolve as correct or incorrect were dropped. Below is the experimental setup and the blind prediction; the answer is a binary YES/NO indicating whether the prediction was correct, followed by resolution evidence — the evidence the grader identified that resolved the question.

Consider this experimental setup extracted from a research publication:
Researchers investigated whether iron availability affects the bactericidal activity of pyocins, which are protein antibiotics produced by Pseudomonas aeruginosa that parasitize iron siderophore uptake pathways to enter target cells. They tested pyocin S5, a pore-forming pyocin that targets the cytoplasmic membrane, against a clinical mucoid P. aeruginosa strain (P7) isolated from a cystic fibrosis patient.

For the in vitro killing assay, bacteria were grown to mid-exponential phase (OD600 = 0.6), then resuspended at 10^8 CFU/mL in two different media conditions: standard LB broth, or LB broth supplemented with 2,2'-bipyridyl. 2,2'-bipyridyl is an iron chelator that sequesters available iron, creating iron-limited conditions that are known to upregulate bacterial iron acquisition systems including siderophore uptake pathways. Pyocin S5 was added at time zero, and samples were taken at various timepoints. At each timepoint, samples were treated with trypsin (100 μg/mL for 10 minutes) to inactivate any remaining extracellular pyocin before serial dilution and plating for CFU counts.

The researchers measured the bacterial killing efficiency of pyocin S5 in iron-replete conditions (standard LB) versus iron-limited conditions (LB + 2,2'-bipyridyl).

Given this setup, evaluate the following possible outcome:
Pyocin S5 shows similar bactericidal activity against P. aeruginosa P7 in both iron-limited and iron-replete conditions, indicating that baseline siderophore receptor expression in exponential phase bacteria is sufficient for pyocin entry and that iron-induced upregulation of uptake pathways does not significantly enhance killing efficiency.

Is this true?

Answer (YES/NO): NO